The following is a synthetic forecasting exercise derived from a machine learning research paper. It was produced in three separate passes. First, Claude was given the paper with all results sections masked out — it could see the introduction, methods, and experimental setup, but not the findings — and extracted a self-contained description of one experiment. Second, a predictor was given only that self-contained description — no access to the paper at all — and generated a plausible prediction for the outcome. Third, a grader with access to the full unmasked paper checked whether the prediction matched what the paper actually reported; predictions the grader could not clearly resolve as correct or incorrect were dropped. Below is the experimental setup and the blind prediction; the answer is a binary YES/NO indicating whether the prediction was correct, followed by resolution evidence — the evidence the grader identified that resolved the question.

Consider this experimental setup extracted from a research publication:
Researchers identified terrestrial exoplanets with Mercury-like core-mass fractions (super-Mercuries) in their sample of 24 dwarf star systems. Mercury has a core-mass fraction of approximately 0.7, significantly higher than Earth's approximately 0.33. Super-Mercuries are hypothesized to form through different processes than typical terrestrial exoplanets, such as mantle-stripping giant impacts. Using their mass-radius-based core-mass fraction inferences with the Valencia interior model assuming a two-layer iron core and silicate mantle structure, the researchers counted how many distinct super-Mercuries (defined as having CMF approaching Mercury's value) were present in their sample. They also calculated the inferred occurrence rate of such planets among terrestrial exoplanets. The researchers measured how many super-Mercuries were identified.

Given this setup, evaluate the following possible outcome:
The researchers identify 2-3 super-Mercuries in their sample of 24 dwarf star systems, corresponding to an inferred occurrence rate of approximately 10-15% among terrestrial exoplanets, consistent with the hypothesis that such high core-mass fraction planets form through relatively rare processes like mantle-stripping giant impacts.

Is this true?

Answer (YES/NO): NO